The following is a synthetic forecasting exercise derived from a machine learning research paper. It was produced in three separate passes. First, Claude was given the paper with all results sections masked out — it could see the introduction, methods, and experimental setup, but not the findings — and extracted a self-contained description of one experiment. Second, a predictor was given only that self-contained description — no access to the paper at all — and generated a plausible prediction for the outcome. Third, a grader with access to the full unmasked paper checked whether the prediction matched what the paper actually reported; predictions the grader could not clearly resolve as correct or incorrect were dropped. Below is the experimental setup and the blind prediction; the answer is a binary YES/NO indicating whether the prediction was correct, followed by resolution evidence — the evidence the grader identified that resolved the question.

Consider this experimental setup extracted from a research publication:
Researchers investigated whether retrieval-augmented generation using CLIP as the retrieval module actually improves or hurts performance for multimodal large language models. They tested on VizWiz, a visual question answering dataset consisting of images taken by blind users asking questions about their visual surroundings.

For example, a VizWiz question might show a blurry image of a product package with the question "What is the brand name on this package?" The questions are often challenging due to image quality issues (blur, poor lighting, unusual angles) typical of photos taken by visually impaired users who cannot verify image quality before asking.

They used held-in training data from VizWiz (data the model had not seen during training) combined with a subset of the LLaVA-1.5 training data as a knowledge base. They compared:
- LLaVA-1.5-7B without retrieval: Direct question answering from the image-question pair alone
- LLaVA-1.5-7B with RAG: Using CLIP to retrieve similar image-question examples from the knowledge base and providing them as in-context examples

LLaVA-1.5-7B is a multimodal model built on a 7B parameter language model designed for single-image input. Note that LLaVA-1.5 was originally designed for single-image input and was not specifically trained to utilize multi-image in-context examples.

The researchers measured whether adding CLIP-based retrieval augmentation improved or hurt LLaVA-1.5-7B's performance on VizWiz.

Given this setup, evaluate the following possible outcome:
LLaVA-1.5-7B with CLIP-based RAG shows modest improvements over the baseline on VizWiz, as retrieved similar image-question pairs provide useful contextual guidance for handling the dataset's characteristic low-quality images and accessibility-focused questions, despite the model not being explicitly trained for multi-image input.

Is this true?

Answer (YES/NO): NO